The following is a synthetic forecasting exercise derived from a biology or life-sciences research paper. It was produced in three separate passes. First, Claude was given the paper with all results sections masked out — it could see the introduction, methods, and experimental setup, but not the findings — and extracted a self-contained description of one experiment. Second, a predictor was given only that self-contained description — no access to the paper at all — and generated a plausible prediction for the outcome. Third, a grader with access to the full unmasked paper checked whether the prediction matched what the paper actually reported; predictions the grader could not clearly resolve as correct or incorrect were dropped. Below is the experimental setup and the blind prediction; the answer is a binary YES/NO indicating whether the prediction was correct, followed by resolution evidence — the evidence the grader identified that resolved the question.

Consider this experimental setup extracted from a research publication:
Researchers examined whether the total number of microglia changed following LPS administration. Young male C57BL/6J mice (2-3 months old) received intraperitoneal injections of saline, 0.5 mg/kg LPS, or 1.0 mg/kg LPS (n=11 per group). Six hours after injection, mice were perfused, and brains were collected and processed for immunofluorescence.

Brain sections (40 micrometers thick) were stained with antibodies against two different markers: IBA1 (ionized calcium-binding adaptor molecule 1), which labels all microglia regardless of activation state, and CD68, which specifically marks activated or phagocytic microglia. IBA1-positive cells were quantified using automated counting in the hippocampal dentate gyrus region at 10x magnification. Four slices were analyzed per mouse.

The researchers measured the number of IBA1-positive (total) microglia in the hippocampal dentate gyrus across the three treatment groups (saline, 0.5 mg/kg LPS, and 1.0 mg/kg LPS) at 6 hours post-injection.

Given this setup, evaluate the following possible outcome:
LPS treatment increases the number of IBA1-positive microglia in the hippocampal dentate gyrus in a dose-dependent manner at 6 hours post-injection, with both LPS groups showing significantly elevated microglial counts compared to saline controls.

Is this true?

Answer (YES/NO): NO